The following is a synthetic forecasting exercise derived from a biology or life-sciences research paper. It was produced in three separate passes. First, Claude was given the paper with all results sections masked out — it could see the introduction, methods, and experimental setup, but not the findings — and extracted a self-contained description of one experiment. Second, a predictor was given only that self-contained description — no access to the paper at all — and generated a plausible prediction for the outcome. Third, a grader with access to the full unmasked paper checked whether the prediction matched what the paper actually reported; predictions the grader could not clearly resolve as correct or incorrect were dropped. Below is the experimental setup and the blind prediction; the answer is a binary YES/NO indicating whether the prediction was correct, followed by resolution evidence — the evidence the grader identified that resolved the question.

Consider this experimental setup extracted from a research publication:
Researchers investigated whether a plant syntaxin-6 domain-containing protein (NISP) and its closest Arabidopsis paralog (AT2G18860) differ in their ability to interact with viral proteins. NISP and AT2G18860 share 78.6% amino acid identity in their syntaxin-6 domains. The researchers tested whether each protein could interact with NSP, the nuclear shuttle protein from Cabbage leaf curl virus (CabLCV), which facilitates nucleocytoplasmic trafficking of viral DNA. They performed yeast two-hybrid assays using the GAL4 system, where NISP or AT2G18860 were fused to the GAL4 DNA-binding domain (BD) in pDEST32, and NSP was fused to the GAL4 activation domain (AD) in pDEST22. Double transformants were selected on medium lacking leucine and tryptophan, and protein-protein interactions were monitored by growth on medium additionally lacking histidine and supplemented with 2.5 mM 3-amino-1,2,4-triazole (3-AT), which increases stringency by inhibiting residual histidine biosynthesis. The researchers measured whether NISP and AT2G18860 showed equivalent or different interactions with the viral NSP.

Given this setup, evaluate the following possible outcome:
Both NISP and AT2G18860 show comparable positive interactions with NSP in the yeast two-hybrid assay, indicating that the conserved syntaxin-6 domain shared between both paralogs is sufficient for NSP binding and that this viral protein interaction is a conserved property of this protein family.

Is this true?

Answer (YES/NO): NO